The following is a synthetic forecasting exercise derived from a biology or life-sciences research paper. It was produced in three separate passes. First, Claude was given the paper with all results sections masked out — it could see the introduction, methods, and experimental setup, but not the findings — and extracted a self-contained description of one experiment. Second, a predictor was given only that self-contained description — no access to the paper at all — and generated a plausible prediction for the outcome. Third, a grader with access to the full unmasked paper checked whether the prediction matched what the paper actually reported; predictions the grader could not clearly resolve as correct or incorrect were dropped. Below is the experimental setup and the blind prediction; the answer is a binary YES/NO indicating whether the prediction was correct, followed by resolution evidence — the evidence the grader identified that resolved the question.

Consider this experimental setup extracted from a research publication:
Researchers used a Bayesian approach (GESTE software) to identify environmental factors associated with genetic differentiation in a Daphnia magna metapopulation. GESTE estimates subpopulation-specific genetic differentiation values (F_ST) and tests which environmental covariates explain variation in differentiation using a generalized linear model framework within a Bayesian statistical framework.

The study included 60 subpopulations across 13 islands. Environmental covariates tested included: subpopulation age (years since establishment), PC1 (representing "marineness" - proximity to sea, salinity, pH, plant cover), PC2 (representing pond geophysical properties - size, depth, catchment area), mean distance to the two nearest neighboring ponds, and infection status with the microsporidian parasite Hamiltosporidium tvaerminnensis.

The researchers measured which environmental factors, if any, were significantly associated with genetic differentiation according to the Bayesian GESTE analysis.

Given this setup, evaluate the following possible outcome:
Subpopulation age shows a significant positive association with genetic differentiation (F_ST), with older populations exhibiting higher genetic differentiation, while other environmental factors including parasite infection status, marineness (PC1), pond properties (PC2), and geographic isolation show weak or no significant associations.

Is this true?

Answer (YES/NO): NO